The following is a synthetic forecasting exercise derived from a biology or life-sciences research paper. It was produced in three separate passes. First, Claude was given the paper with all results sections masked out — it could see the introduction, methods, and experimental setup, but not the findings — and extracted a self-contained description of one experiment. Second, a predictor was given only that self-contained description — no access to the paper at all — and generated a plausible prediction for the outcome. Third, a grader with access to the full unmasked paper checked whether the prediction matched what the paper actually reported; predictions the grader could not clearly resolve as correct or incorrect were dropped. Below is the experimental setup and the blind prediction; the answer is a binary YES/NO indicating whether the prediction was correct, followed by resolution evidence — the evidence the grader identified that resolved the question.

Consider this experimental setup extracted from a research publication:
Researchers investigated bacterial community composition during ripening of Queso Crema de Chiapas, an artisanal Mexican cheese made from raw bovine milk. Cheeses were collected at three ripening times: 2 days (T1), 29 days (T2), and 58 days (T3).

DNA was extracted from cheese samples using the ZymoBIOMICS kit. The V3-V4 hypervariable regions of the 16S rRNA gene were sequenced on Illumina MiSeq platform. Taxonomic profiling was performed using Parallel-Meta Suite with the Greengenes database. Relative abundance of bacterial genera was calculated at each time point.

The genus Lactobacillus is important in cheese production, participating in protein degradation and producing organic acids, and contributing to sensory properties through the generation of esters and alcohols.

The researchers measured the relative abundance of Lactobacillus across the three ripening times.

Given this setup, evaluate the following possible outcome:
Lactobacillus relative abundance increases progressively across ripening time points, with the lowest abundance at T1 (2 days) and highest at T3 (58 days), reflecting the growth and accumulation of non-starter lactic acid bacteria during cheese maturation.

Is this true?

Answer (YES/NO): NO